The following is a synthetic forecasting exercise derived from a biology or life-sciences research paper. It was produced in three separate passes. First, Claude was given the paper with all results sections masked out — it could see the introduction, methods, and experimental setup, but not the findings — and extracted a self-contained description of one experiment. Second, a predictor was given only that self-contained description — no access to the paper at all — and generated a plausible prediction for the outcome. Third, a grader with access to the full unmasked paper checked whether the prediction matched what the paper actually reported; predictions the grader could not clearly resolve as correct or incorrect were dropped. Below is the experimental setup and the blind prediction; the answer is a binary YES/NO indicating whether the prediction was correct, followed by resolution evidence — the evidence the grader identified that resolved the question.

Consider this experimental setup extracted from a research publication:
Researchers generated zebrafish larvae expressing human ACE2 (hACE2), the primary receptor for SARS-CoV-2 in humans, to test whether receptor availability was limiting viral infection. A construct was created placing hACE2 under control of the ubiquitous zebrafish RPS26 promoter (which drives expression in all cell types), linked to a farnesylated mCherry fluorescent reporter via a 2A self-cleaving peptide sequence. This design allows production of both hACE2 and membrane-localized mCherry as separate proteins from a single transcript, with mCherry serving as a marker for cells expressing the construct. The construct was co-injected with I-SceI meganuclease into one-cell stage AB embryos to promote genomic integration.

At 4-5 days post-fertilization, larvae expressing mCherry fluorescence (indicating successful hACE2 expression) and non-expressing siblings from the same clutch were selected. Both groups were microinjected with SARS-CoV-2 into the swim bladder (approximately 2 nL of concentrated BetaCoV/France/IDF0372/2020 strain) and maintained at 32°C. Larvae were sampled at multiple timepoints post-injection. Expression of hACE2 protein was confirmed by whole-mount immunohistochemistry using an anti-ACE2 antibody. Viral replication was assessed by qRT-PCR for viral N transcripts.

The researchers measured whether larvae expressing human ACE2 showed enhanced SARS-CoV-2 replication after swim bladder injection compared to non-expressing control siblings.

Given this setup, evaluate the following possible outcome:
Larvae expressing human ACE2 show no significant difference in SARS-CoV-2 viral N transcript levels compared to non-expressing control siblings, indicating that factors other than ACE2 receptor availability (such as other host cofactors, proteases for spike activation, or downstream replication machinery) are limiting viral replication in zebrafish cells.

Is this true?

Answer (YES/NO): YES